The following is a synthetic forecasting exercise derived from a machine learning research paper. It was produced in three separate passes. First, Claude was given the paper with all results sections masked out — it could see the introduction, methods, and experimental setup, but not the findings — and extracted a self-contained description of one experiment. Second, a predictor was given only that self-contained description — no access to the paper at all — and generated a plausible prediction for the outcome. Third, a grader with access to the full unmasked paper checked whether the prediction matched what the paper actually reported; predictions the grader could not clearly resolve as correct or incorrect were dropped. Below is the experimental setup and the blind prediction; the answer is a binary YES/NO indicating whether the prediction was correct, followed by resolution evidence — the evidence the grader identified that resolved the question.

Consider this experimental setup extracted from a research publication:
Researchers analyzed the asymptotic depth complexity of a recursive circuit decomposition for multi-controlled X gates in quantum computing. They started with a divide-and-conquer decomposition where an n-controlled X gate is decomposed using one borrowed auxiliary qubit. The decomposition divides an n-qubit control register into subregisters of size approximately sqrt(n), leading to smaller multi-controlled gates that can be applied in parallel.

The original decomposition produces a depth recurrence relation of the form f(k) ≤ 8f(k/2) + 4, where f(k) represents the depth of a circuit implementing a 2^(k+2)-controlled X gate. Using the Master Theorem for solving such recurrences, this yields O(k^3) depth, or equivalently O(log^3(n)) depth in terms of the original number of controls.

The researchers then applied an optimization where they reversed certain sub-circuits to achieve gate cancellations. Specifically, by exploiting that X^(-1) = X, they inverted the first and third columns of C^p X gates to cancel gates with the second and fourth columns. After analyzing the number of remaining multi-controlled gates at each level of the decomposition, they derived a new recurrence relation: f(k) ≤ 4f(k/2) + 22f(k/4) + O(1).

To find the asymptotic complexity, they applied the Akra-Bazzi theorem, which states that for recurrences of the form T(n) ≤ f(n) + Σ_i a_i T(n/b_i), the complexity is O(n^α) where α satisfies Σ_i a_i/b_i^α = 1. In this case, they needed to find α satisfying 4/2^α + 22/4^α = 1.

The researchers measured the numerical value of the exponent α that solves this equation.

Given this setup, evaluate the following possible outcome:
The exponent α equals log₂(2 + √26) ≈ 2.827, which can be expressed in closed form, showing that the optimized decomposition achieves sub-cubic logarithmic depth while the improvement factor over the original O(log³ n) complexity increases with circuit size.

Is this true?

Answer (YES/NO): NO